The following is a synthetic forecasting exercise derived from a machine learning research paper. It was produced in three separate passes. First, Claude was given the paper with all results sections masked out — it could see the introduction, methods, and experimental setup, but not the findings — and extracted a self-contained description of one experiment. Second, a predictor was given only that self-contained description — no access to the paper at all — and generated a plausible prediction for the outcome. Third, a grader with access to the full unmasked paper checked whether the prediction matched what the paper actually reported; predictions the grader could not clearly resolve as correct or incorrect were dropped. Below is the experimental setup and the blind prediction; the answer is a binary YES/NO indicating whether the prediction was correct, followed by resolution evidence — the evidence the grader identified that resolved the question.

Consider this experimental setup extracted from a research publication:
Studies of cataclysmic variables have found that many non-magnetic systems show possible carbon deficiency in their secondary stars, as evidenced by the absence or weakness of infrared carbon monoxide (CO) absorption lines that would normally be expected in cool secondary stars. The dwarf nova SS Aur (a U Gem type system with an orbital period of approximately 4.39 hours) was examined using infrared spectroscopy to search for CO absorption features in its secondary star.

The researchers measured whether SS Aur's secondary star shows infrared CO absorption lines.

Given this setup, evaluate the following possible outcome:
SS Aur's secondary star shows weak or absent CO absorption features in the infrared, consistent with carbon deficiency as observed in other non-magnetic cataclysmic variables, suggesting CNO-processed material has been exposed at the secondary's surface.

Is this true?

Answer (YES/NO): NO